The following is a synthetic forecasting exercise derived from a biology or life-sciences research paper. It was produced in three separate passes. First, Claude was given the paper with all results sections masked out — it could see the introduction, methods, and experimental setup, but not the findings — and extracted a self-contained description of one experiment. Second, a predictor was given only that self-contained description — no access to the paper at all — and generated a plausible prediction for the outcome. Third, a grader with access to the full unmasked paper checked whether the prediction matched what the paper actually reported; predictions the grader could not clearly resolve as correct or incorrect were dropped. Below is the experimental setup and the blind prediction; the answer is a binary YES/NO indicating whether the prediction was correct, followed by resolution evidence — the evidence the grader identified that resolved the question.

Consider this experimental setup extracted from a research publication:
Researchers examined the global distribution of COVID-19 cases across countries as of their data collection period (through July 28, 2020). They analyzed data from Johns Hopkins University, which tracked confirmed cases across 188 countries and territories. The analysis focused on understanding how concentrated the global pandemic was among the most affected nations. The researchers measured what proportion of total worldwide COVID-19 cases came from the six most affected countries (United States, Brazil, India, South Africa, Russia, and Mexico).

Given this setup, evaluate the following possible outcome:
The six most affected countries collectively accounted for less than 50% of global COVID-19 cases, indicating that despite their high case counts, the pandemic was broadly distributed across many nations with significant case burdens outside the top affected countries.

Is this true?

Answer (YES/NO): NO